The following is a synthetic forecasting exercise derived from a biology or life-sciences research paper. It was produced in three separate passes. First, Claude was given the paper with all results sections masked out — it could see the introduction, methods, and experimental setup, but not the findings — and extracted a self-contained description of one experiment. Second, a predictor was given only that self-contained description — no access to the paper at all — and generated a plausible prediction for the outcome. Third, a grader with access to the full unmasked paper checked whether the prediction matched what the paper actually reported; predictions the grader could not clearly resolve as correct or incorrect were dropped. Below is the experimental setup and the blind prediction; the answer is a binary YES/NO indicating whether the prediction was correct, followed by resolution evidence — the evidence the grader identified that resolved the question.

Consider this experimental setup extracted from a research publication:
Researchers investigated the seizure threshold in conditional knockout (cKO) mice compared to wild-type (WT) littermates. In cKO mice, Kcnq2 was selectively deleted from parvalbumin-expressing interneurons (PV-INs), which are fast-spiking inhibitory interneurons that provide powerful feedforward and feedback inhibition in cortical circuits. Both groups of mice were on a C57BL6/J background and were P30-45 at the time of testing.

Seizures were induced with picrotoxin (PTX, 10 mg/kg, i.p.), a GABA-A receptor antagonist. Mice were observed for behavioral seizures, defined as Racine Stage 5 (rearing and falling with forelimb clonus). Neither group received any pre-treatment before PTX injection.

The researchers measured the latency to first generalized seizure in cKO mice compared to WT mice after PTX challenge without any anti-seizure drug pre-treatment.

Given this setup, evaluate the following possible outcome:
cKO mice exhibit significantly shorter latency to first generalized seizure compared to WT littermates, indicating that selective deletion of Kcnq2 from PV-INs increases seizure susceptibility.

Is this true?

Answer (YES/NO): YES